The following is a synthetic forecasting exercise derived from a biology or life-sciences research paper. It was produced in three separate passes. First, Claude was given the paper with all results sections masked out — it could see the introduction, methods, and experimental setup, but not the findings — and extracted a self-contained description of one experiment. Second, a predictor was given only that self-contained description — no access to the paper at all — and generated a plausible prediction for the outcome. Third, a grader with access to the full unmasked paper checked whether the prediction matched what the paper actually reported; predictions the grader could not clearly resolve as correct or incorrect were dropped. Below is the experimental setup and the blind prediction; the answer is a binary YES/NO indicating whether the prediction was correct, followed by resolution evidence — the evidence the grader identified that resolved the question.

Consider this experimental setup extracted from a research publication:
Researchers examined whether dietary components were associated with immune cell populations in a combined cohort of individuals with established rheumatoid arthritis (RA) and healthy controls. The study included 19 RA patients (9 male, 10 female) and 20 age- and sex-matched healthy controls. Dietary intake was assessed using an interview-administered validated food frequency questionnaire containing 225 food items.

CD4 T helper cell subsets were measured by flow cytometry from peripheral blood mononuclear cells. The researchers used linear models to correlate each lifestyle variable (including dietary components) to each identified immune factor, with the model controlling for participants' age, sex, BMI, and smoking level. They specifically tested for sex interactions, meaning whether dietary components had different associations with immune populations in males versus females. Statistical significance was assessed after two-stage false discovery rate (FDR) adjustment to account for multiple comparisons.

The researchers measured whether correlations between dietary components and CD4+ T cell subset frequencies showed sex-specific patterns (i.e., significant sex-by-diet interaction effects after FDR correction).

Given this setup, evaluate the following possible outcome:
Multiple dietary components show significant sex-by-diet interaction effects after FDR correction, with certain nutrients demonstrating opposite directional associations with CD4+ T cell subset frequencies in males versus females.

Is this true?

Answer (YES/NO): NO